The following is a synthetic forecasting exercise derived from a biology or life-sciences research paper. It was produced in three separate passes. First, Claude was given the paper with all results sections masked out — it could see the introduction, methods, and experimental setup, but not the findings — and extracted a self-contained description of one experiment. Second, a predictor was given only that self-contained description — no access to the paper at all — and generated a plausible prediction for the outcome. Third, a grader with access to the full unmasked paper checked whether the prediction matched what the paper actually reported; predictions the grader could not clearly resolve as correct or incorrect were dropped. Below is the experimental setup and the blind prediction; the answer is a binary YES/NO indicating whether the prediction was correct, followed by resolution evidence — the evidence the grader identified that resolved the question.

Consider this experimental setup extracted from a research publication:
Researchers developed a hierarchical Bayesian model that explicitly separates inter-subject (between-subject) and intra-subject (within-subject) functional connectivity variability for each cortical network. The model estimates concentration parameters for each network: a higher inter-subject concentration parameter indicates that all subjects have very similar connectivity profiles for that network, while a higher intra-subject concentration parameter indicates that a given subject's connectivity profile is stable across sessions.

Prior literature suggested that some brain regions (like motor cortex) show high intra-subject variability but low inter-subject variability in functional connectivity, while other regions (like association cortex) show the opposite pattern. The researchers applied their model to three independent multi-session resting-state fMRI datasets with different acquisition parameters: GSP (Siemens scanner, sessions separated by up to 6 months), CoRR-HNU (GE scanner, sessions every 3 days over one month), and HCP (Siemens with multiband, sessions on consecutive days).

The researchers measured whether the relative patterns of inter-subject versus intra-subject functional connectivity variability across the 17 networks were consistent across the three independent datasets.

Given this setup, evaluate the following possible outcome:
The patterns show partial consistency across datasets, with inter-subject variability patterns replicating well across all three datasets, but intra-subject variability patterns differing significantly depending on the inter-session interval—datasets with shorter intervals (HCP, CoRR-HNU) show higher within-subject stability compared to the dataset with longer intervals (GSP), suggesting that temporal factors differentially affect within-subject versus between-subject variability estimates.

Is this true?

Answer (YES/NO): NO